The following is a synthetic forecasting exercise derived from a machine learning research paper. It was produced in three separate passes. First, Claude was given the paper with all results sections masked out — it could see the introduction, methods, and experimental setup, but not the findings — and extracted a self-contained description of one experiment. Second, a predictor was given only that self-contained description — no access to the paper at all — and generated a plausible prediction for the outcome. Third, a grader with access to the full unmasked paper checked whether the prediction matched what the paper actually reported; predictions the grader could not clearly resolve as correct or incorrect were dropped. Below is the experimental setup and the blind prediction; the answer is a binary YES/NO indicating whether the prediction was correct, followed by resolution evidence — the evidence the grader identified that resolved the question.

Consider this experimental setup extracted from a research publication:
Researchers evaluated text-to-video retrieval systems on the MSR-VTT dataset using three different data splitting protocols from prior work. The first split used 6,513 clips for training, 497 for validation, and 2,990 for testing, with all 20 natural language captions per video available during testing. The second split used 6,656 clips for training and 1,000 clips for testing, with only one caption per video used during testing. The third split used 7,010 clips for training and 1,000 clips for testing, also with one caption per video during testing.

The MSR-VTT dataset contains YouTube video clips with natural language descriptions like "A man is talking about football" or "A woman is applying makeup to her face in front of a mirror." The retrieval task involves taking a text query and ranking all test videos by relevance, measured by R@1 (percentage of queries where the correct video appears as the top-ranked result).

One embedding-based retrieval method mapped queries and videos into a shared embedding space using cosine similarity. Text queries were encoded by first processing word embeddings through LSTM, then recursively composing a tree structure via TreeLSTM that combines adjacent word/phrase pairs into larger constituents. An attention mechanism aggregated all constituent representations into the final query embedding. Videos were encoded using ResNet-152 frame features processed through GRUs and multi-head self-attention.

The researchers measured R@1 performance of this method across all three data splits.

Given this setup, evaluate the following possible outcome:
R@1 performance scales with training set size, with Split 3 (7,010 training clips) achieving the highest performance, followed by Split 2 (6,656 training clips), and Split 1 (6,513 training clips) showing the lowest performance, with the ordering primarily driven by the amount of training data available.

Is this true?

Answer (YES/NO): NO